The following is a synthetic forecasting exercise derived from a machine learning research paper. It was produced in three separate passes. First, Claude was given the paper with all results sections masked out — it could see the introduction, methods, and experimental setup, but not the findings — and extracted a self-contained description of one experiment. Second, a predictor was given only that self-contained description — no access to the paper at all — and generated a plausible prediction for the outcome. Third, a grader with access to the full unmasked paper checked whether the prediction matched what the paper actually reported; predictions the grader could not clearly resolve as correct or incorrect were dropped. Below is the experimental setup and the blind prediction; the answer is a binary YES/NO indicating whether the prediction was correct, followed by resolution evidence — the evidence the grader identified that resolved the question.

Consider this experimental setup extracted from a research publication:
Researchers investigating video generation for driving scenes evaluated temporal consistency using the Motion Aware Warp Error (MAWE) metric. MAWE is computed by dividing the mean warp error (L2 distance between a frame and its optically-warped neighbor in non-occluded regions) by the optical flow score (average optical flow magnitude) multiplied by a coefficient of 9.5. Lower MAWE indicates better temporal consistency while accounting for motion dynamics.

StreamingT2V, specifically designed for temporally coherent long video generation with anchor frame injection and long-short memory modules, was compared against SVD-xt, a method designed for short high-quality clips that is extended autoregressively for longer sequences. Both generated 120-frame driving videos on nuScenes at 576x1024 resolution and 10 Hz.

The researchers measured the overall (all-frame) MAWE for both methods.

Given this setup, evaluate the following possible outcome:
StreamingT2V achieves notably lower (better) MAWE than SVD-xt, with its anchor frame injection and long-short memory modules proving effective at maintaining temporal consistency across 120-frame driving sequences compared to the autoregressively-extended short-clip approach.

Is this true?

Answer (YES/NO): NO